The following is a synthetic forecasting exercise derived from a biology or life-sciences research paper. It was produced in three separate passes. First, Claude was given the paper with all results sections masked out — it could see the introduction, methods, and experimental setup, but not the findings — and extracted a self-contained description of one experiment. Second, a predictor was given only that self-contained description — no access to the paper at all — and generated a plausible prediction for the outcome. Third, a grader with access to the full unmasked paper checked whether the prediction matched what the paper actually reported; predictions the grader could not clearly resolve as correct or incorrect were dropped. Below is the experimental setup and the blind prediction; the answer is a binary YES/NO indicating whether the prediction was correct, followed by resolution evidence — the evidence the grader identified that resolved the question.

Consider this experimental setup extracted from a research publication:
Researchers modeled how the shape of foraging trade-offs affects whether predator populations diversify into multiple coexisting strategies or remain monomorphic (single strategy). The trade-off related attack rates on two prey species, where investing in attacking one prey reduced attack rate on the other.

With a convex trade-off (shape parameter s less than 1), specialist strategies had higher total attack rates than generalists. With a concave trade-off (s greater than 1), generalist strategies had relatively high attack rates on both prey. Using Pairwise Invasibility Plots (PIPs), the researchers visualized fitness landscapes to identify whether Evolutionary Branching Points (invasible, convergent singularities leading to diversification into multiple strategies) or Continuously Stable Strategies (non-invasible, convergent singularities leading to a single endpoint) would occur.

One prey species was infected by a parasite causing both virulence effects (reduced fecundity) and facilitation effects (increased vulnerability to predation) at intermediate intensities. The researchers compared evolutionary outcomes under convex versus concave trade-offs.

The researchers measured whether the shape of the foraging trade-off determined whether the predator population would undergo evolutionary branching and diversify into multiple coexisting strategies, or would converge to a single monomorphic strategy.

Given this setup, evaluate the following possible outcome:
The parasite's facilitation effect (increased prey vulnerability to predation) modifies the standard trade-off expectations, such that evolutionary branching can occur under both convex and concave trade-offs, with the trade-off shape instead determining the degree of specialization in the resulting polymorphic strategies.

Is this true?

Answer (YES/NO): NO